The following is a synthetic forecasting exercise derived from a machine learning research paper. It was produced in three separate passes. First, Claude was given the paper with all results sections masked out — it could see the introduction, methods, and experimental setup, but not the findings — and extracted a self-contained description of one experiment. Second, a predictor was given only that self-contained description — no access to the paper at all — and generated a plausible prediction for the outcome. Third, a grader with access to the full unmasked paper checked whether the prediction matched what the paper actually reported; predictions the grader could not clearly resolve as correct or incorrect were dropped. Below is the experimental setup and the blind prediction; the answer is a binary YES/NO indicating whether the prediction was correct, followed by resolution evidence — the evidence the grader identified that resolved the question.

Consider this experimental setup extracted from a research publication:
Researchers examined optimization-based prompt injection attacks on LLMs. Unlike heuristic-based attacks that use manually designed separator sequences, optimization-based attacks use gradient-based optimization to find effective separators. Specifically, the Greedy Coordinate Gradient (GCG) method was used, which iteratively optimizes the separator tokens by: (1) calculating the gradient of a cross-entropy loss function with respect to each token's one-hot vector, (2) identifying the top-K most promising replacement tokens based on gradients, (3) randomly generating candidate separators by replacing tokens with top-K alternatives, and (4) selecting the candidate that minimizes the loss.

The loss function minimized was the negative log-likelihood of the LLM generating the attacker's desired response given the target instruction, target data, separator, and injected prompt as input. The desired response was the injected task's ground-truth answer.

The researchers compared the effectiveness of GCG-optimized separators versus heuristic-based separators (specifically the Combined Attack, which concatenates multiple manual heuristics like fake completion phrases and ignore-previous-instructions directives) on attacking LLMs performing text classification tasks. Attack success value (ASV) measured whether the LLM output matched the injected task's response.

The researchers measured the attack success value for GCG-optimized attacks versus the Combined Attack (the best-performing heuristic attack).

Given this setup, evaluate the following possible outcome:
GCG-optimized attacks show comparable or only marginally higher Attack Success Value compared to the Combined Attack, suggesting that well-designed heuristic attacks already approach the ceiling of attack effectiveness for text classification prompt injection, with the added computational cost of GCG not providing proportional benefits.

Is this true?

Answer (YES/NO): NO